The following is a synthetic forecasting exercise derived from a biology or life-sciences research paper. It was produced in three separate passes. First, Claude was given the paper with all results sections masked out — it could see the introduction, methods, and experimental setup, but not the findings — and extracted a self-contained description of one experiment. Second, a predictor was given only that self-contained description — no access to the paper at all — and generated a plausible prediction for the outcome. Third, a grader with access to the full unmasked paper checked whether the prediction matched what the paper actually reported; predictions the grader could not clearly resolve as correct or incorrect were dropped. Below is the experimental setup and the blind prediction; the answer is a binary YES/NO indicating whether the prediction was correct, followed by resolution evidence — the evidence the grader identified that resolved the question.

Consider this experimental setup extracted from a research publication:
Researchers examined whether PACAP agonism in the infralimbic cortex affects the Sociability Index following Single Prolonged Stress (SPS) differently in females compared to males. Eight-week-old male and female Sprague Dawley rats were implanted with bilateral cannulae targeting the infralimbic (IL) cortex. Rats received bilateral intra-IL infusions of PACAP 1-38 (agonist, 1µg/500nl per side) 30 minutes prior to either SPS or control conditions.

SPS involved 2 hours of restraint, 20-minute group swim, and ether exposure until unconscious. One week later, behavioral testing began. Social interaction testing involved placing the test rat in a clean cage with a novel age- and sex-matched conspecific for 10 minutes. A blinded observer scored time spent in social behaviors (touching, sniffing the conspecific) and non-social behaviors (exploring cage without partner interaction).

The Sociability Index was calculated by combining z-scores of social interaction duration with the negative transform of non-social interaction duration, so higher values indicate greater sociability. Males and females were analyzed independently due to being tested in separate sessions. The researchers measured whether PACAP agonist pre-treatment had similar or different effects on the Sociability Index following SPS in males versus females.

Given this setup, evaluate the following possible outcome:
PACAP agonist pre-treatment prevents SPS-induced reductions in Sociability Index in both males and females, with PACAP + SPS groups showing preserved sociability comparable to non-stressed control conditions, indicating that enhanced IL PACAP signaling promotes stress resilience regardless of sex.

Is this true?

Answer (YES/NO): NO